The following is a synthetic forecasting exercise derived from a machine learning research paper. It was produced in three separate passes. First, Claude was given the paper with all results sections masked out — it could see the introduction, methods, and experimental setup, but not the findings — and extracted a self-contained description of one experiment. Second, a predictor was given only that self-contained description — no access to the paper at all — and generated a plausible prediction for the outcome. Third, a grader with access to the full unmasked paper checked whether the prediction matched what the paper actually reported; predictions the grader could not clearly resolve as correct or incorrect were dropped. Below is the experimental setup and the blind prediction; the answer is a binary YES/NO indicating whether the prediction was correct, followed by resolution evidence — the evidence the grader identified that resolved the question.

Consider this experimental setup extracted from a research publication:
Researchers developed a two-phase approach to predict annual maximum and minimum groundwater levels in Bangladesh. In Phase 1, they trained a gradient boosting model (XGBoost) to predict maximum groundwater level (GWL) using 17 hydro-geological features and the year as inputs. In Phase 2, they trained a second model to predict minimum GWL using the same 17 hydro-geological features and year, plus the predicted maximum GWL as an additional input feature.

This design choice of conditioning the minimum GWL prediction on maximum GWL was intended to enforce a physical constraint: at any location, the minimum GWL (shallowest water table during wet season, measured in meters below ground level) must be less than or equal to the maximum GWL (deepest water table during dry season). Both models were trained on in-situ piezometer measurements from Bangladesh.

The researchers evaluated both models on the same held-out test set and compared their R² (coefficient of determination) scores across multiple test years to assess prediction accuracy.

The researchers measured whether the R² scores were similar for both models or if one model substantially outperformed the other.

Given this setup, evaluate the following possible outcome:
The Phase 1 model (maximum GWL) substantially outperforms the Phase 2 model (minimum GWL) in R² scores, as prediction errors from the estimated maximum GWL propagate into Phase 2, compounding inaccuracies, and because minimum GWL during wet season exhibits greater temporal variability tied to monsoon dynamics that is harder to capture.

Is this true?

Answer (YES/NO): NO